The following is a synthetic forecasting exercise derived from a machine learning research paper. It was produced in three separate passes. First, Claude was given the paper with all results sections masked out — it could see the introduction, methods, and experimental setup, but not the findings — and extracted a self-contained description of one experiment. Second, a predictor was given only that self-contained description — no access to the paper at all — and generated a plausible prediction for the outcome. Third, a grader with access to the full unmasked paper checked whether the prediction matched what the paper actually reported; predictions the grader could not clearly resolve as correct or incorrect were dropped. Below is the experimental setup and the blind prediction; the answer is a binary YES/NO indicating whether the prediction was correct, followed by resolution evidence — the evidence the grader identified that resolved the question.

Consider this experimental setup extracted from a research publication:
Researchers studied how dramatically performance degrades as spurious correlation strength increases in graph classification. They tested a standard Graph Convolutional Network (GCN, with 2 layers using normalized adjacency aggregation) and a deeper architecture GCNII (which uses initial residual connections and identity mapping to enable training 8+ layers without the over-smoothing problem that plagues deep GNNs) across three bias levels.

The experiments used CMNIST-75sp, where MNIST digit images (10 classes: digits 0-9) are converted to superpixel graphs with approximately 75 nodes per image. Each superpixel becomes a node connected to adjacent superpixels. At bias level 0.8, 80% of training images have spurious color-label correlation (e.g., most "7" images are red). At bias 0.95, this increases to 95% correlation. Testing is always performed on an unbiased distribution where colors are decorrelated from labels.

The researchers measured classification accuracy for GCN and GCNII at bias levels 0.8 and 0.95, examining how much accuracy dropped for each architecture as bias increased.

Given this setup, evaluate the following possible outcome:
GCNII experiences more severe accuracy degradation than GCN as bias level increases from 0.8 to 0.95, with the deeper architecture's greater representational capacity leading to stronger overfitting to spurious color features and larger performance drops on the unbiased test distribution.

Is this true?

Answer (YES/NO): NO